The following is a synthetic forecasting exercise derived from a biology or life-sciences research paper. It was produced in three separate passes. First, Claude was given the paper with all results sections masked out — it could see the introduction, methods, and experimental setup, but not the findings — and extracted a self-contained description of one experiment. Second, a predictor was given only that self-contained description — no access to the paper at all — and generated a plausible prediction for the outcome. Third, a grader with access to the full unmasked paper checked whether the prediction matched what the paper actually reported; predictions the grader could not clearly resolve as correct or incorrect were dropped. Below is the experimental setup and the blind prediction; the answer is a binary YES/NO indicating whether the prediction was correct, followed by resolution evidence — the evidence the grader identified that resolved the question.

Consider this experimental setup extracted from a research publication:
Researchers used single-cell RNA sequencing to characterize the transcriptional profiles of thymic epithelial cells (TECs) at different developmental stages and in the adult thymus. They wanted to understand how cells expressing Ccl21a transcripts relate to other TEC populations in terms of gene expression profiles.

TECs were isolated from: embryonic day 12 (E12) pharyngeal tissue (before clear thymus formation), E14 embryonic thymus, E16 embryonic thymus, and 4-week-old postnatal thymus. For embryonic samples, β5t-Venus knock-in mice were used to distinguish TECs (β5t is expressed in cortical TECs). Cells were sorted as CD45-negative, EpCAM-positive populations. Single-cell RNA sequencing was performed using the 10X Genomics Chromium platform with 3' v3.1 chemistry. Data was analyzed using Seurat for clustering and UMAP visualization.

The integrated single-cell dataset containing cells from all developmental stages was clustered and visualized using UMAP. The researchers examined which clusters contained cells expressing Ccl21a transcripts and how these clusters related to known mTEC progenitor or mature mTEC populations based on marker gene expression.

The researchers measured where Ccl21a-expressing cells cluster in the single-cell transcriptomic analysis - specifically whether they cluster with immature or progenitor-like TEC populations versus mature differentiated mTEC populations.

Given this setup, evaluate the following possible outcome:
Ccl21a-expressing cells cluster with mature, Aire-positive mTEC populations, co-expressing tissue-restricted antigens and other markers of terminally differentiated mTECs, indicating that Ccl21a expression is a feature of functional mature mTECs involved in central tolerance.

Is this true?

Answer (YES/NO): NO